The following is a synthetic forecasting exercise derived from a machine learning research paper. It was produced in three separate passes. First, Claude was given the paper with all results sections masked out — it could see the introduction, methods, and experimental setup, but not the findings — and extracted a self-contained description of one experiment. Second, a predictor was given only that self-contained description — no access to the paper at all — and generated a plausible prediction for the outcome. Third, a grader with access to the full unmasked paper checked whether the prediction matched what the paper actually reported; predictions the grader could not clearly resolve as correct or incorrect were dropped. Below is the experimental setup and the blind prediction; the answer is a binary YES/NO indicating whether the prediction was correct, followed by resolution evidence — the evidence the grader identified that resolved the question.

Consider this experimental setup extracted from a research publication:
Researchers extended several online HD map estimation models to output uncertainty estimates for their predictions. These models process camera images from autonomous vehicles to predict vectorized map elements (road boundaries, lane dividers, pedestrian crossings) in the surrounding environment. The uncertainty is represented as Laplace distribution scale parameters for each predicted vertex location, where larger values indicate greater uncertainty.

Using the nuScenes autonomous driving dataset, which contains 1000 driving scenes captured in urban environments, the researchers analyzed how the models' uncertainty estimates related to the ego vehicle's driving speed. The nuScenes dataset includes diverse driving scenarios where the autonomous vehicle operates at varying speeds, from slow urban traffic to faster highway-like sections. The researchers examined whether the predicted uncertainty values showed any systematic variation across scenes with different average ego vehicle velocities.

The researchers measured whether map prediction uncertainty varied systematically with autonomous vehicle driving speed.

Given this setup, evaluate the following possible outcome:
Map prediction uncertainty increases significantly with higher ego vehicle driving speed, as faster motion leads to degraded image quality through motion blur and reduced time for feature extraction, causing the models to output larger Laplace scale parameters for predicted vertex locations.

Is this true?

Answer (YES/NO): NO